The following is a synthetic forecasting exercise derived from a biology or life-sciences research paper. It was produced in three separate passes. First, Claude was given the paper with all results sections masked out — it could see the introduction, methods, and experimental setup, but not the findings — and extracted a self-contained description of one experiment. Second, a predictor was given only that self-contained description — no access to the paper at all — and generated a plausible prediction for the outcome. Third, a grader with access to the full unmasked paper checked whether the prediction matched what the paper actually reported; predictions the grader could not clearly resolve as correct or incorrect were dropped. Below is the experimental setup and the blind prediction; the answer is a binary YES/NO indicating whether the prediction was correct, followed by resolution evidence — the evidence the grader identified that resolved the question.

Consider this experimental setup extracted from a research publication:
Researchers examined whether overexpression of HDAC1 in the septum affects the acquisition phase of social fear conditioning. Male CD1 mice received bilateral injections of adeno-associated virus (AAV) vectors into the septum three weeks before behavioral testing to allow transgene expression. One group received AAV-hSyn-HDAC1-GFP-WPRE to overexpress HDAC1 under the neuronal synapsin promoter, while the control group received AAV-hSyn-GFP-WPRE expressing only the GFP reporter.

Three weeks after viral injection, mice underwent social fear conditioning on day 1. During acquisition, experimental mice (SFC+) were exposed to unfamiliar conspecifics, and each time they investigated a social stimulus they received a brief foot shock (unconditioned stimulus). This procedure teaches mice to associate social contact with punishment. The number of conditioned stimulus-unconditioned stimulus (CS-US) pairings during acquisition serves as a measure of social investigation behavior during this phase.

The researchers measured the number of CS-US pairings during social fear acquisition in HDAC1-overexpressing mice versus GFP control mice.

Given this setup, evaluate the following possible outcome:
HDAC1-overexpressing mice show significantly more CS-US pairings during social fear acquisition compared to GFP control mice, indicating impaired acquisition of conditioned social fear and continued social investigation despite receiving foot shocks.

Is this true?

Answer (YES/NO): NO